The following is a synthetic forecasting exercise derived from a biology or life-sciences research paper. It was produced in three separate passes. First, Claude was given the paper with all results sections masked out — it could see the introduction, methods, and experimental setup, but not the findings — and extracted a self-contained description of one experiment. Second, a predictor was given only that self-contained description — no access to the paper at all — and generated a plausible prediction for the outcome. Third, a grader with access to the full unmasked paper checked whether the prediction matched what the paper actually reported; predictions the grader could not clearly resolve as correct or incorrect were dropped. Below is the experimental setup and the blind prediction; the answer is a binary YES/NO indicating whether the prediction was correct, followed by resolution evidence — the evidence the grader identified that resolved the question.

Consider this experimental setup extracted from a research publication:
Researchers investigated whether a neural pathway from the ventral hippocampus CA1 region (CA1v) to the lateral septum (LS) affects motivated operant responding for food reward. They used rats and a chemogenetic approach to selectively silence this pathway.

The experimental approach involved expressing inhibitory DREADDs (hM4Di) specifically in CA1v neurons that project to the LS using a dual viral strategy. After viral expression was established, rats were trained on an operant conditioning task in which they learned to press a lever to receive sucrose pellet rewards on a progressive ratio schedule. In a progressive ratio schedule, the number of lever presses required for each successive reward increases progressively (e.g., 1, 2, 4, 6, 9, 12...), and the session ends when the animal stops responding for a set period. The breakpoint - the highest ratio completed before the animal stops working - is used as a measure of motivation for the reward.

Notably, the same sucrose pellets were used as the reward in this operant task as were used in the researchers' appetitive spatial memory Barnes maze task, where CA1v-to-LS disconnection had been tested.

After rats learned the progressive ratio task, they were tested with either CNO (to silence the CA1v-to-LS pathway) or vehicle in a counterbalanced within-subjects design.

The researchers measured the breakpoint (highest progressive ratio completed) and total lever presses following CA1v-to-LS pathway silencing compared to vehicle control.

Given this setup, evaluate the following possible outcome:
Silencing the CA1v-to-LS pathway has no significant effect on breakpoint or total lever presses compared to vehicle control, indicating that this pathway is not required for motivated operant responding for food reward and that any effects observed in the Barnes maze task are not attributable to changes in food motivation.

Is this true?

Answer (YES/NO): YES